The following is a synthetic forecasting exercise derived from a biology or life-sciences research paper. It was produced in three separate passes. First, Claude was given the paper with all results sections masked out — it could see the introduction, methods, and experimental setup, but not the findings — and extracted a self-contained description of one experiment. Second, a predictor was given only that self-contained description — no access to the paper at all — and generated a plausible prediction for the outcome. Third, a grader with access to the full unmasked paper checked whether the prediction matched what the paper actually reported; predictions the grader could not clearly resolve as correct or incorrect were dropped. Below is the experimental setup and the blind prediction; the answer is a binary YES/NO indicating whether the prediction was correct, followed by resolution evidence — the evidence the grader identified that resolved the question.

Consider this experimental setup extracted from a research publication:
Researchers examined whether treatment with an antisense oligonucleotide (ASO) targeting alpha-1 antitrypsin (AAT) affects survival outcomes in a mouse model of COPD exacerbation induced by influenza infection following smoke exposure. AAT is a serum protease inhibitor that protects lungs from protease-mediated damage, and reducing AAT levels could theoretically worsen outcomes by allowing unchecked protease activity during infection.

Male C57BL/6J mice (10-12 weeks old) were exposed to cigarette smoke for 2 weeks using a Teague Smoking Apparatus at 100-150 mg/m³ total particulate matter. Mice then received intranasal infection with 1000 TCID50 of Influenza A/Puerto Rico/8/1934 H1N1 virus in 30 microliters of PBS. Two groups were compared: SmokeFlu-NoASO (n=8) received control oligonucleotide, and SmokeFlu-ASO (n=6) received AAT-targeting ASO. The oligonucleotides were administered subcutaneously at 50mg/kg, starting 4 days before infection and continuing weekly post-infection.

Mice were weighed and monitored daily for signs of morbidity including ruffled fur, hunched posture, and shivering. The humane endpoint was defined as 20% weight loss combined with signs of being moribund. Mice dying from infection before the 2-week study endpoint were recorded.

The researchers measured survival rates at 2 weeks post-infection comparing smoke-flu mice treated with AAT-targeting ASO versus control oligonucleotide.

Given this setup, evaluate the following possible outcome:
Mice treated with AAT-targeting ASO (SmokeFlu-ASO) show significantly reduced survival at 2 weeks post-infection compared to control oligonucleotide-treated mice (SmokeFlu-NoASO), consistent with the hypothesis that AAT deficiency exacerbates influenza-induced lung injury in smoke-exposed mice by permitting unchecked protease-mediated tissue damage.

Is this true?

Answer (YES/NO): NO